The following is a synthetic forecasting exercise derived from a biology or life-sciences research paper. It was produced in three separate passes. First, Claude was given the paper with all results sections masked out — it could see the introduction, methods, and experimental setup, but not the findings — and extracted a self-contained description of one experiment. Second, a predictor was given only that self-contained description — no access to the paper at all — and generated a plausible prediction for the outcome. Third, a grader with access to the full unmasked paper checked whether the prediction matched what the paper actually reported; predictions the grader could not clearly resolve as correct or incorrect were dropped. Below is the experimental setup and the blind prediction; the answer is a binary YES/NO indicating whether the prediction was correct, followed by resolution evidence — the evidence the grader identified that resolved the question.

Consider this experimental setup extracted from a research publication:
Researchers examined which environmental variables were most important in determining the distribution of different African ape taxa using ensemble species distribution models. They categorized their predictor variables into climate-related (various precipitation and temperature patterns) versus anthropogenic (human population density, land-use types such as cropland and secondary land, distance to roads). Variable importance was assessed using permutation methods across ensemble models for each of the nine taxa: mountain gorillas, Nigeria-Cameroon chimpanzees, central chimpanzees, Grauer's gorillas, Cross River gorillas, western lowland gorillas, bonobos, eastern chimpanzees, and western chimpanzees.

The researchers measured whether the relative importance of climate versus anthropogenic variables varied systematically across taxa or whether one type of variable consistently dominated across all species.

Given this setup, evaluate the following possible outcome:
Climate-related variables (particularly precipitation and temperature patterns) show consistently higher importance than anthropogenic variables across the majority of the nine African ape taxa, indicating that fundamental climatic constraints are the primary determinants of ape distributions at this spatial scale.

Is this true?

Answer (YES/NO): NO